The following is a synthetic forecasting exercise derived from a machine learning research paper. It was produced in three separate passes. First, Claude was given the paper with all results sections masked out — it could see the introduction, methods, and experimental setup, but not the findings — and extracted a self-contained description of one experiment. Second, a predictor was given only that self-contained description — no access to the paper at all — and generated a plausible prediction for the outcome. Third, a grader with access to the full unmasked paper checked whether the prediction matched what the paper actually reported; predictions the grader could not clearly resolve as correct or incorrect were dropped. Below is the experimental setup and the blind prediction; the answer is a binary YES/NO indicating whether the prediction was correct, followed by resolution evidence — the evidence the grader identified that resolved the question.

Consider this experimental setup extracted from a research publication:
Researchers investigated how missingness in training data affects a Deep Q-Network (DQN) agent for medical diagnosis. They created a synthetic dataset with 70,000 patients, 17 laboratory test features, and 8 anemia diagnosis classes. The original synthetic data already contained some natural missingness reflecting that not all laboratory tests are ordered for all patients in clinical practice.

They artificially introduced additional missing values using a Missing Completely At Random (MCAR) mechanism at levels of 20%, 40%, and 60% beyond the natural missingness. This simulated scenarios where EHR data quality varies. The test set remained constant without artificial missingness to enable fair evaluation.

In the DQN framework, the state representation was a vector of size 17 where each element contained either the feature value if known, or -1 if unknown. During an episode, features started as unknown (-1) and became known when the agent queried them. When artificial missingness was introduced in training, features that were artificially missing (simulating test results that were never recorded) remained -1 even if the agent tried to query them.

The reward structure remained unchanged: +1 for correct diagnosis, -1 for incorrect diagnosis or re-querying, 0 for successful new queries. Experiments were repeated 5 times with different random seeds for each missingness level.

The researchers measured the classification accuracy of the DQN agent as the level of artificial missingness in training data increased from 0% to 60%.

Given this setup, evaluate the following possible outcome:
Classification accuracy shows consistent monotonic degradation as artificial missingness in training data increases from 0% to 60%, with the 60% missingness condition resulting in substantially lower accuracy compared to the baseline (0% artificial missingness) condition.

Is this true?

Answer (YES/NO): NO